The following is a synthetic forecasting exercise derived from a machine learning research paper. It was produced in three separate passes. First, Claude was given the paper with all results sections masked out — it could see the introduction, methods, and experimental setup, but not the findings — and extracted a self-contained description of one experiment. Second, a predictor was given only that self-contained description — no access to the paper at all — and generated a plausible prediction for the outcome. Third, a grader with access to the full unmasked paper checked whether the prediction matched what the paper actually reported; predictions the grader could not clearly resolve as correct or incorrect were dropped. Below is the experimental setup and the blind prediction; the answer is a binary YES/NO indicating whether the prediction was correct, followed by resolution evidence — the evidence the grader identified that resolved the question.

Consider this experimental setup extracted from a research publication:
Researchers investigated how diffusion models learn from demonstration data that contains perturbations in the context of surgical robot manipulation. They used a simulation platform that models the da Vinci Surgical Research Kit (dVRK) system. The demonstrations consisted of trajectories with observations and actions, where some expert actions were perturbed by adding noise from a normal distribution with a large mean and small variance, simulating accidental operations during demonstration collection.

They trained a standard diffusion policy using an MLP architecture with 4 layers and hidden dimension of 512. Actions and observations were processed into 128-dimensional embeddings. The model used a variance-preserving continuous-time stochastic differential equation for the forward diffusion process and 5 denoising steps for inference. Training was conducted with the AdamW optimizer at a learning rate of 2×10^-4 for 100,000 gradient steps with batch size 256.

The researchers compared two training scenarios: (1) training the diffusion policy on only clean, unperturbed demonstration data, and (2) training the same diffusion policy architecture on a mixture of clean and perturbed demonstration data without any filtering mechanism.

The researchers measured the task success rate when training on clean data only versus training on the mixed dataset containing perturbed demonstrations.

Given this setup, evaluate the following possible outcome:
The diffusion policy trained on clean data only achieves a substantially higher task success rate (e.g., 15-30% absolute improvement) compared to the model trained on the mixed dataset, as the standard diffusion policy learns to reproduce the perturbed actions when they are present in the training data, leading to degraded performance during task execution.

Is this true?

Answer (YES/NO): NO